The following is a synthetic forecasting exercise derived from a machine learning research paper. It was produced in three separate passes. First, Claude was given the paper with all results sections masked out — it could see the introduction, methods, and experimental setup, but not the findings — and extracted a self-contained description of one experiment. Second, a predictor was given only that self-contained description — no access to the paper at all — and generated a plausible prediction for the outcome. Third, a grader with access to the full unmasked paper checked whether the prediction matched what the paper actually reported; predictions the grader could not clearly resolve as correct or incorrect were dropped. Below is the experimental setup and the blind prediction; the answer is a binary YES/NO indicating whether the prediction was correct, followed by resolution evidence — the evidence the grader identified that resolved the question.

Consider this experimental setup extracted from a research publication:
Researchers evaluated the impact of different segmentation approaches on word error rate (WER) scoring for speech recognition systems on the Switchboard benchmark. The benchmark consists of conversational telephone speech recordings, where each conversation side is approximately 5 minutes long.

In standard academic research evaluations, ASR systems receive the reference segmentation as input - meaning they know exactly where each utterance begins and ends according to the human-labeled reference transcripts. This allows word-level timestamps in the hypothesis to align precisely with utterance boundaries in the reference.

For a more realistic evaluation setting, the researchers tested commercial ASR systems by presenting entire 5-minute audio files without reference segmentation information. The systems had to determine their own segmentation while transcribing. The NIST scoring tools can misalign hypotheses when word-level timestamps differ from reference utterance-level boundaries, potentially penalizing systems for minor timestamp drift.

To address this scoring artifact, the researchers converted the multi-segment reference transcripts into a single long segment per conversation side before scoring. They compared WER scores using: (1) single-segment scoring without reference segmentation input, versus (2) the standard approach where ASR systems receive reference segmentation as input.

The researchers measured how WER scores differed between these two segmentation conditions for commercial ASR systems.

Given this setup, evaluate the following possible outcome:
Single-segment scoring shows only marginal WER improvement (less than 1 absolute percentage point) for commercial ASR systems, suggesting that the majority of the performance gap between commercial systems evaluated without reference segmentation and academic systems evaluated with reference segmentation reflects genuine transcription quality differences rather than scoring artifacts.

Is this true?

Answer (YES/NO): NO